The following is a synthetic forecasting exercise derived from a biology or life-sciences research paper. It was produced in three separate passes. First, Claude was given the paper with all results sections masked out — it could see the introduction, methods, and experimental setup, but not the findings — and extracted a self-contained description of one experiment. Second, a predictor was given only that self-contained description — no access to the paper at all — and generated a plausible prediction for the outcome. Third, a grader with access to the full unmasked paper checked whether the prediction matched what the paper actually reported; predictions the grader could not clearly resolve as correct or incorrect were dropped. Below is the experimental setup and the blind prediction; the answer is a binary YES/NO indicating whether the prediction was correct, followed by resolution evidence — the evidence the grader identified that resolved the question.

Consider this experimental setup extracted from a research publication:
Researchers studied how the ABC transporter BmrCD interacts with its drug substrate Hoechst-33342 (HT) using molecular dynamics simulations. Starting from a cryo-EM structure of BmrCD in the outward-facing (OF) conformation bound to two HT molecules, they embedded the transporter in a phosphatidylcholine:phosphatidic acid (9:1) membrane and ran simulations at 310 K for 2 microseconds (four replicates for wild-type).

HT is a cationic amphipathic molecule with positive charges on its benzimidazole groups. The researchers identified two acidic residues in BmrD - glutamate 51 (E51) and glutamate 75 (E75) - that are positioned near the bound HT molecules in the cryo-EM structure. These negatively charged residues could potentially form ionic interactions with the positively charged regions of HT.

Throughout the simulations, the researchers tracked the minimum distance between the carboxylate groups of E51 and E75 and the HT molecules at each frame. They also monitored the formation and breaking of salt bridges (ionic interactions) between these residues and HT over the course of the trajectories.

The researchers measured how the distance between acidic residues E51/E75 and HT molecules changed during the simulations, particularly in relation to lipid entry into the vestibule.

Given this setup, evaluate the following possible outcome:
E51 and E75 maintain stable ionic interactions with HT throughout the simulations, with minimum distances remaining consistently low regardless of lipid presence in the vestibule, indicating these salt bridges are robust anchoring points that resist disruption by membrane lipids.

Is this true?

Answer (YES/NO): NO